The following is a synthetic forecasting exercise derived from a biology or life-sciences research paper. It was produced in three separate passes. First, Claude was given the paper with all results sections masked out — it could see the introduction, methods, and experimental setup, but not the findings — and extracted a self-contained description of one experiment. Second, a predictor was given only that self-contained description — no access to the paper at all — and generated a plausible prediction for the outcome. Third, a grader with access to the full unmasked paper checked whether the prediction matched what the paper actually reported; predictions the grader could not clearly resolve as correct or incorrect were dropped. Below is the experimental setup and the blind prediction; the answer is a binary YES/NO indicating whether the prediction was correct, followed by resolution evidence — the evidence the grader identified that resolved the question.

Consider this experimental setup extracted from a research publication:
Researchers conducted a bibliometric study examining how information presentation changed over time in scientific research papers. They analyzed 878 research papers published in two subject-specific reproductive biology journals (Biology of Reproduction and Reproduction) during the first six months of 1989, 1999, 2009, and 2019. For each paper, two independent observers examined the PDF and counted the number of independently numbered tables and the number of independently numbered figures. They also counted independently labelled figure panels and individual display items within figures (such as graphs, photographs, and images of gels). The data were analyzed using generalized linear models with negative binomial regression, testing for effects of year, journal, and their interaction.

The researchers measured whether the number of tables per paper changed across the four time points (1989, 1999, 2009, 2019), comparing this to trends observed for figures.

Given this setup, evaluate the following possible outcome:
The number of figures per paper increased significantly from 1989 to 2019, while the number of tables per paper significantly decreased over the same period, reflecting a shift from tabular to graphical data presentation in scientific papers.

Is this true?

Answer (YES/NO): NO